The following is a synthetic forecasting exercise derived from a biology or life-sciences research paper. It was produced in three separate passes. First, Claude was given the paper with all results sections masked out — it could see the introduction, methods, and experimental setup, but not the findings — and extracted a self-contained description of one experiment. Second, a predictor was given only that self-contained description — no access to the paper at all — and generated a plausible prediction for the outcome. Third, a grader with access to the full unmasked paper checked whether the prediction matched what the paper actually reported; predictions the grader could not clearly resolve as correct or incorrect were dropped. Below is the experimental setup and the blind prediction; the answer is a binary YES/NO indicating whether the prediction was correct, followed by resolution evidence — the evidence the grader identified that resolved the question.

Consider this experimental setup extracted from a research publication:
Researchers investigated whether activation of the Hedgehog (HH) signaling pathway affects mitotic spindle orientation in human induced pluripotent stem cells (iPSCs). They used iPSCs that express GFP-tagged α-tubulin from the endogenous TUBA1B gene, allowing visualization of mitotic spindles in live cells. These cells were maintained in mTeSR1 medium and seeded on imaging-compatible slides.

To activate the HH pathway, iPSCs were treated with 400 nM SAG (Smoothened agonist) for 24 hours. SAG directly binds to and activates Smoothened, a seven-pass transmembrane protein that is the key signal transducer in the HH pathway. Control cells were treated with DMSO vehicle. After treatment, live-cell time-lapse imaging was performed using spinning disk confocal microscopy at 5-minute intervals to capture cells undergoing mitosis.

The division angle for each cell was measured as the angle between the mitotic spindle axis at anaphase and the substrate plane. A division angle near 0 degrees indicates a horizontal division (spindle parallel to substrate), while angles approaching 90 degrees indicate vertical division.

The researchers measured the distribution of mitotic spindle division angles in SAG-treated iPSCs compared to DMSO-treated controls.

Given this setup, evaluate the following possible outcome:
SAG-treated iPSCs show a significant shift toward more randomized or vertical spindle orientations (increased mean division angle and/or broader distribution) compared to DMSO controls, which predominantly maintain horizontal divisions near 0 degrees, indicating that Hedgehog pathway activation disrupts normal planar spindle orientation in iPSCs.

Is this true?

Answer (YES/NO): YES